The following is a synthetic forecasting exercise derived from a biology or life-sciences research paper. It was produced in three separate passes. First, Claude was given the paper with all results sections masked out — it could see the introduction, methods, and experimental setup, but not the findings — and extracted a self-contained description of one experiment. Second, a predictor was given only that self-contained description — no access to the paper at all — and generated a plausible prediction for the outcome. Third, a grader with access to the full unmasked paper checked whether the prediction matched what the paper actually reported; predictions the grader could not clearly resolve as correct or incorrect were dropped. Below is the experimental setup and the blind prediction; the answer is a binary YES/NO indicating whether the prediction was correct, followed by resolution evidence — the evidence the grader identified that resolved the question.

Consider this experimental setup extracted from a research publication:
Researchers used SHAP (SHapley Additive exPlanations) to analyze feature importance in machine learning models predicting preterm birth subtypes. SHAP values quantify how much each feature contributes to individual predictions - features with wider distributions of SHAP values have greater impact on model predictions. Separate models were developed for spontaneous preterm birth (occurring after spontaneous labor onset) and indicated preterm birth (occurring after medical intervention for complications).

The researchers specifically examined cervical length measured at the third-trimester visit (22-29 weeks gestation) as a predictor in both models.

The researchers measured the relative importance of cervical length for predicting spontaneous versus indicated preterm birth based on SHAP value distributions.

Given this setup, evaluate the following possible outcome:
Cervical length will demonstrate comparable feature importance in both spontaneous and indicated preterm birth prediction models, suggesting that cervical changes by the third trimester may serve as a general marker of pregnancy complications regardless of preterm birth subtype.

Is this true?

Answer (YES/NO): NO